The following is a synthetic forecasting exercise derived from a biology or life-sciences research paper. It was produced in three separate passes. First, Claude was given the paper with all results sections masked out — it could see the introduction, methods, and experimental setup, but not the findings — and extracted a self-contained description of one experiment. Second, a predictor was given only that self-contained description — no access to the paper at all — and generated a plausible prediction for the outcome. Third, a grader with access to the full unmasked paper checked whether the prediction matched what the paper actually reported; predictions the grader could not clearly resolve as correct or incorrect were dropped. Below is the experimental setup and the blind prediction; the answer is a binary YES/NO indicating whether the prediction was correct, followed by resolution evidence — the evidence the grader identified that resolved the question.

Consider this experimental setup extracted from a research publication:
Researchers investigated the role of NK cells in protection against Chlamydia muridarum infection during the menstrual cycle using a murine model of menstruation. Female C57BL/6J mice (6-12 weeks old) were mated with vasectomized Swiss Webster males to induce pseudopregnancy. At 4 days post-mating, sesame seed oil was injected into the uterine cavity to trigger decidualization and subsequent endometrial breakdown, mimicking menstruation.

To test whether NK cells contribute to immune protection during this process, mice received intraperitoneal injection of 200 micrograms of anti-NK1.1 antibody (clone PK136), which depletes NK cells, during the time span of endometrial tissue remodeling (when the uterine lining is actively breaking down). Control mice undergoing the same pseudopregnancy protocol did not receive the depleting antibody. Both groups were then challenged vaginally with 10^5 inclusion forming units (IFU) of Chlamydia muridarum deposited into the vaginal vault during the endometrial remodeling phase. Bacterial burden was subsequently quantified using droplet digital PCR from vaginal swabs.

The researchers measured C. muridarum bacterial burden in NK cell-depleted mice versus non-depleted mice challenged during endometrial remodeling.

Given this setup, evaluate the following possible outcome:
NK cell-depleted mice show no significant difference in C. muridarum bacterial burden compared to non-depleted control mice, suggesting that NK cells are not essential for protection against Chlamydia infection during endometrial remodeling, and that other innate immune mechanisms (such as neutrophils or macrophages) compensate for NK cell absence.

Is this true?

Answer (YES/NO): NO